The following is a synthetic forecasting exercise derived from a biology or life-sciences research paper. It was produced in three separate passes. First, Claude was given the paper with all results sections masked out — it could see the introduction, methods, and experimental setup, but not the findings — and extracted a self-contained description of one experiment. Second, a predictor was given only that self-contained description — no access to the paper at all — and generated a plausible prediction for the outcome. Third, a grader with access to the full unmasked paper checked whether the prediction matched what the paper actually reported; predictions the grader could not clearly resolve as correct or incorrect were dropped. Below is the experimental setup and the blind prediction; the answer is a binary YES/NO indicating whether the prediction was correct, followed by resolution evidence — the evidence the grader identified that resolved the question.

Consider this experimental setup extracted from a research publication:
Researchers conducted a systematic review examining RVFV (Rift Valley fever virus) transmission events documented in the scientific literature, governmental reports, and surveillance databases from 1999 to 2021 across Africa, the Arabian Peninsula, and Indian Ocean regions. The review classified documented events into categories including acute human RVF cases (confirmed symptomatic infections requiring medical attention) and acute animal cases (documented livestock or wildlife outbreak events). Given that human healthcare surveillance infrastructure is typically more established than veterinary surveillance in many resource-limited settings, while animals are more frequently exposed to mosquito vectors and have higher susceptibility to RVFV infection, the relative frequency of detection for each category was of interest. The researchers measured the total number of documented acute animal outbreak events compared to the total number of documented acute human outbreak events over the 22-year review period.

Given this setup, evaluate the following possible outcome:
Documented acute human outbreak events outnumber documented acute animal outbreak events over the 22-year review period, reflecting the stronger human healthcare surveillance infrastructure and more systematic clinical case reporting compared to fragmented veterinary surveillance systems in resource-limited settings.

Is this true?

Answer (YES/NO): NO